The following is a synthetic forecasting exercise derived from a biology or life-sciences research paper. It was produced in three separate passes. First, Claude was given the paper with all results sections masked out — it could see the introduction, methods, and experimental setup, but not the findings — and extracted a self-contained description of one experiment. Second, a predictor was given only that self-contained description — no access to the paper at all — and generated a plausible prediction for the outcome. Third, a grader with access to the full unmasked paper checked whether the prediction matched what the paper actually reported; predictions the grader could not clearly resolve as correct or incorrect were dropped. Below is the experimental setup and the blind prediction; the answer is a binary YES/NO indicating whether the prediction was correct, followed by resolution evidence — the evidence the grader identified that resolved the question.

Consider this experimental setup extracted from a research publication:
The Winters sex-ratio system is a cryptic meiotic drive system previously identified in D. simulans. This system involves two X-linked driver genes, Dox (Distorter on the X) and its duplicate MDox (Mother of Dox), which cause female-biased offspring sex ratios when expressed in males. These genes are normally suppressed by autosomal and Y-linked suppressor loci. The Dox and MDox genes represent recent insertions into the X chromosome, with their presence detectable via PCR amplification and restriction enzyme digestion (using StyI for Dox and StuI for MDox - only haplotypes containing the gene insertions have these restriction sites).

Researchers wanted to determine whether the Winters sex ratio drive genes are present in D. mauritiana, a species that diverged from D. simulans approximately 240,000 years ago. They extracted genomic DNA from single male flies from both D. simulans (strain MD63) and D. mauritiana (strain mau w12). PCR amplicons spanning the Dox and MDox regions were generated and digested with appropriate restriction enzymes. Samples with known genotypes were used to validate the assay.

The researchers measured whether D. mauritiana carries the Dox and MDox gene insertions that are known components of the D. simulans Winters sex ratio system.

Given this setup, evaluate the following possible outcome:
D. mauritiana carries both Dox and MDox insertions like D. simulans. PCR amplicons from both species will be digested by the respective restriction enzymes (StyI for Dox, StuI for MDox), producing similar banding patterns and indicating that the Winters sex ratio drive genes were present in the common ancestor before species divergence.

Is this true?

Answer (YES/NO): NO